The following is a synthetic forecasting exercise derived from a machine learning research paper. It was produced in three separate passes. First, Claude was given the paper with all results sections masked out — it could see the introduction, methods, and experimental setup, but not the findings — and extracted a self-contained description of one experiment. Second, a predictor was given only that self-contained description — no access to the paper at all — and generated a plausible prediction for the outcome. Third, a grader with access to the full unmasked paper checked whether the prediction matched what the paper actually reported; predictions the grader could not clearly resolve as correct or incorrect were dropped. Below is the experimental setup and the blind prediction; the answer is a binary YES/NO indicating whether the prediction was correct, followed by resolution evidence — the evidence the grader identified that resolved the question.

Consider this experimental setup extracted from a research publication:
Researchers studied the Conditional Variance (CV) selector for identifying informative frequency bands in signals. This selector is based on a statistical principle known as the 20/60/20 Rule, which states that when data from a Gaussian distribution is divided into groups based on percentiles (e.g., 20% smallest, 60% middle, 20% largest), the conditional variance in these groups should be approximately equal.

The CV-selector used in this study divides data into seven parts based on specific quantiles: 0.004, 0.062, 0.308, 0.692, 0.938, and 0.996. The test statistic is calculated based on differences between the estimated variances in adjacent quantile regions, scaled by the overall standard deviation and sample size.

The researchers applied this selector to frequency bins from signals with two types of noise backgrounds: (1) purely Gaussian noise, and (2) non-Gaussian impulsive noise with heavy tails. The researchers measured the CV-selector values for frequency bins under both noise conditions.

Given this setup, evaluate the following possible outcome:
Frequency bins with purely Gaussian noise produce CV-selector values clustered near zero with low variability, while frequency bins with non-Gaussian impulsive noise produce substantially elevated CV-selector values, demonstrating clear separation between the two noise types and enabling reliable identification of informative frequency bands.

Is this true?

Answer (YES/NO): NO